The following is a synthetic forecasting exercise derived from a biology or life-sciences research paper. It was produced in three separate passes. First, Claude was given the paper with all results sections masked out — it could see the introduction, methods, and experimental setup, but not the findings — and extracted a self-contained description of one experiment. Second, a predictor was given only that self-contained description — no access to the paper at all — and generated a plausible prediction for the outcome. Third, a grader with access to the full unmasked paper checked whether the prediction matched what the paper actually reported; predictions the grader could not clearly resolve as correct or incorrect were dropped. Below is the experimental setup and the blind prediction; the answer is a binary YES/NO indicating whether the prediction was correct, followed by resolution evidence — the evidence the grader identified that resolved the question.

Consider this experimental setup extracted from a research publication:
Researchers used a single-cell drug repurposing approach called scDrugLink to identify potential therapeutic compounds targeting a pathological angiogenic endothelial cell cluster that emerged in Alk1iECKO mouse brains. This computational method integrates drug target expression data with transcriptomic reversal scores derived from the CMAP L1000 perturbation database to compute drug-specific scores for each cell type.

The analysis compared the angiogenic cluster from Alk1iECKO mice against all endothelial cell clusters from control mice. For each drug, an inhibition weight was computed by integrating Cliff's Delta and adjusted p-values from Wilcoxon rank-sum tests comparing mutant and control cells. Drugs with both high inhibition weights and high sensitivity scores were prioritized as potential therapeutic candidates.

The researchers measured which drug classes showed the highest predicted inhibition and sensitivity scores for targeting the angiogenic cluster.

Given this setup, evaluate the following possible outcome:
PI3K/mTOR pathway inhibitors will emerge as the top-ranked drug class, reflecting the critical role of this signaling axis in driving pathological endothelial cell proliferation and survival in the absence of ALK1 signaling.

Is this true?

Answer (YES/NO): NO